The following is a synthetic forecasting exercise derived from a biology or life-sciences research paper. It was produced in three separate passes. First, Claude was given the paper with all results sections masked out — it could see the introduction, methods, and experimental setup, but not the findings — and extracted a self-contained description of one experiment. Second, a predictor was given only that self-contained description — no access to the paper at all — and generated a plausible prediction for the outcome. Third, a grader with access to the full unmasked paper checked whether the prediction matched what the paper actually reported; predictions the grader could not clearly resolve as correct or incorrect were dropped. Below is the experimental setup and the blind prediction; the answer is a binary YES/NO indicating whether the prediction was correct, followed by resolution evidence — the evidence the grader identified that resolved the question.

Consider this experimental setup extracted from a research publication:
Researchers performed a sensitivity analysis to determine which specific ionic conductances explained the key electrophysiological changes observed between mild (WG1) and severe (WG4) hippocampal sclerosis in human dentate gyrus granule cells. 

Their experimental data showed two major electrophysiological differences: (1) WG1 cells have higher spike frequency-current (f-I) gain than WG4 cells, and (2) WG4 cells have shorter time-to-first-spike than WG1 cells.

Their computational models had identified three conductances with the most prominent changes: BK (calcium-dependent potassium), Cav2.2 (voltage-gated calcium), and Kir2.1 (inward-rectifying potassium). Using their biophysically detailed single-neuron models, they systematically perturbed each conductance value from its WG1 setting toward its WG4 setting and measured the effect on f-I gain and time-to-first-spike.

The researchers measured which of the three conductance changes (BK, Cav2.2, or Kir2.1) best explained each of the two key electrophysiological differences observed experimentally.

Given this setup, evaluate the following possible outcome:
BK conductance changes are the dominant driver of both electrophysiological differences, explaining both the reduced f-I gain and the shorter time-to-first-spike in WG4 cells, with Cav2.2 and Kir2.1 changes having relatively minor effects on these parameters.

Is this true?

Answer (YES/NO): NO